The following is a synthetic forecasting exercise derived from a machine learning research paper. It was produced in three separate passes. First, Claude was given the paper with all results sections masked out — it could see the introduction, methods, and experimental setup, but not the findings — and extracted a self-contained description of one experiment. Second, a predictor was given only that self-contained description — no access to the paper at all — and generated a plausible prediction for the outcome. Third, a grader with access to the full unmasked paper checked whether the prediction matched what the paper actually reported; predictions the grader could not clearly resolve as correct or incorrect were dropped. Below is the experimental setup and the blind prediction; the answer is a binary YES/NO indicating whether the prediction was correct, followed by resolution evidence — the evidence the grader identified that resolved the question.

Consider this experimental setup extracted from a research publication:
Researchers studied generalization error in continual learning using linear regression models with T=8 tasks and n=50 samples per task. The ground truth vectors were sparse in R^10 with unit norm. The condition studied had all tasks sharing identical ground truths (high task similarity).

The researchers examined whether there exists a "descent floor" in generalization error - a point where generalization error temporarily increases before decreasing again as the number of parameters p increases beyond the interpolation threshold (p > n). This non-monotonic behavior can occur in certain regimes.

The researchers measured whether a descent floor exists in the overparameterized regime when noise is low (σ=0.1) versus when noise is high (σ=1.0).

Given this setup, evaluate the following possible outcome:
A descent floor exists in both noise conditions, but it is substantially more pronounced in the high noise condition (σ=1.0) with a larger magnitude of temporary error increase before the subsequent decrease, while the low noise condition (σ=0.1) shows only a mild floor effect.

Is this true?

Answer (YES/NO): NO